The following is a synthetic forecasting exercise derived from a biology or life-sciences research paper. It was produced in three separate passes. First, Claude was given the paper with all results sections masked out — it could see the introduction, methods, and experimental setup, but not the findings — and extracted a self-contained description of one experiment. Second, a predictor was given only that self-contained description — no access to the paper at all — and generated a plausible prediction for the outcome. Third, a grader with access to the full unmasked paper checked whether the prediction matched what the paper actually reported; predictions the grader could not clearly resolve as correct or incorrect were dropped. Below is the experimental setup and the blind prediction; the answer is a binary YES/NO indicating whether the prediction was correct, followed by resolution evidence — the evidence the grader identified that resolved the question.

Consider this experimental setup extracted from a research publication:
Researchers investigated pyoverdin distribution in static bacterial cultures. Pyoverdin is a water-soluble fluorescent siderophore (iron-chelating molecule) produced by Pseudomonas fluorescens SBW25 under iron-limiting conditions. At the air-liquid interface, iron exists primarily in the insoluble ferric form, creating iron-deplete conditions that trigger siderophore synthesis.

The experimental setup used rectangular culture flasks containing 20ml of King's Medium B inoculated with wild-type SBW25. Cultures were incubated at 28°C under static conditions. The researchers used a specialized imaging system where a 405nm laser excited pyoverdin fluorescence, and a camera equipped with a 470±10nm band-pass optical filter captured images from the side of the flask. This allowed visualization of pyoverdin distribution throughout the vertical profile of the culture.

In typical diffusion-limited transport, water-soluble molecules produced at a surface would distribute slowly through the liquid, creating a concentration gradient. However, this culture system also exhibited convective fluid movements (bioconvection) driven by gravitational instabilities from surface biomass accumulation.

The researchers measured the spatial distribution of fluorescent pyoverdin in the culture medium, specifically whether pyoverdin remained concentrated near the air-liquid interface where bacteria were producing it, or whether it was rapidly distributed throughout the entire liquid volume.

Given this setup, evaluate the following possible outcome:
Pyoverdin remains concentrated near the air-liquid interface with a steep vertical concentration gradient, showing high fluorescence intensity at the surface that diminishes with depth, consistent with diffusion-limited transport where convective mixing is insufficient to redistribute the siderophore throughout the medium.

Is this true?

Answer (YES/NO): NO